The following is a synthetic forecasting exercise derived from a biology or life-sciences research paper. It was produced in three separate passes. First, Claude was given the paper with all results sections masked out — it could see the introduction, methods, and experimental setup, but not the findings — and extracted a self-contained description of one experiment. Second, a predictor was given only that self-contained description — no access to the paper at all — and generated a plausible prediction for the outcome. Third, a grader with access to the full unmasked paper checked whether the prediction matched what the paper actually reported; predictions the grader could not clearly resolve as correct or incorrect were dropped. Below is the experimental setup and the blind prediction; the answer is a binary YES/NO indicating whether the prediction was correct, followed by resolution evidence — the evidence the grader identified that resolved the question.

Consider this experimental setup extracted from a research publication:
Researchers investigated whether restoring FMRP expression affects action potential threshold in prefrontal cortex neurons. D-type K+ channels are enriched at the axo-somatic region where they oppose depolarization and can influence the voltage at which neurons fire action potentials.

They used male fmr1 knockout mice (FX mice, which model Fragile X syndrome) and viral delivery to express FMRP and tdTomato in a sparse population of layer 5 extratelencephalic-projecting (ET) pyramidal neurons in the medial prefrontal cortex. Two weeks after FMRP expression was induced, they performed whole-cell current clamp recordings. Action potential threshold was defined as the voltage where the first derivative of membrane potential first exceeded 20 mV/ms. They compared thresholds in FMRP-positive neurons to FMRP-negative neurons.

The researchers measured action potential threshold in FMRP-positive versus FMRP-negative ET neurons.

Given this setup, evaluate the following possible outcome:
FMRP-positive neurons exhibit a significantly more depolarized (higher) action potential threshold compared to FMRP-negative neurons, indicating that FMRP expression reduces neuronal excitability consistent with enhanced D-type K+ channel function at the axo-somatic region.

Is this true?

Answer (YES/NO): YES